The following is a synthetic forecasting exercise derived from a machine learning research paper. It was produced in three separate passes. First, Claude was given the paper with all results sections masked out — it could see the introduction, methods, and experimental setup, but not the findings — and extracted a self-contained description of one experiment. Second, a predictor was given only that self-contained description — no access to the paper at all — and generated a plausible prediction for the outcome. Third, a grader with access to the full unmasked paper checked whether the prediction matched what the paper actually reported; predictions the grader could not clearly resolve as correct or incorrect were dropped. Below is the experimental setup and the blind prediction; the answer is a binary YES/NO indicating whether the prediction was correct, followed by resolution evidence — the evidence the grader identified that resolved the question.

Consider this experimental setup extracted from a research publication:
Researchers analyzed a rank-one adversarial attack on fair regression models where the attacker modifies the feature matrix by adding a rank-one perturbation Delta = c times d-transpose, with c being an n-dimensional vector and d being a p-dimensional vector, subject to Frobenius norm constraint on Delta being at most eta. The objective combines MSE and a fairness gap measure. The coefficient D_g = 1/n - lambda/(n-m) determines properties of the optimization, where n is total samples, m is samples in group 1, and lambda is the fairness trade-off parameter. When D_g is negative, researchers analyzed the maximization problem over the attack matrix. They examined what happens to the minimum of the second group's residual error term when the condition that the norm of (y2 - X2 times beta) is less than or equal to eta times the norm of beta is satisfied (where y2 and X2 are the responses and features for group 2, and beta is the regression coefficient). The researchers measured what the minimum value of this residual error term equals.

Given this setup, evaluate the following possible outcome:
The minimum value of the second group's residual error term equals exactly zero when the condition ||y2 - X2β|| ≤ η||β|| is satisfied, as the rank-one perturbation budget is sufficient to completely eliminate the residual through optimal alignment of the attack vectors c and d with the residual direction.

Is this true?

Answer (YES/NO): YES